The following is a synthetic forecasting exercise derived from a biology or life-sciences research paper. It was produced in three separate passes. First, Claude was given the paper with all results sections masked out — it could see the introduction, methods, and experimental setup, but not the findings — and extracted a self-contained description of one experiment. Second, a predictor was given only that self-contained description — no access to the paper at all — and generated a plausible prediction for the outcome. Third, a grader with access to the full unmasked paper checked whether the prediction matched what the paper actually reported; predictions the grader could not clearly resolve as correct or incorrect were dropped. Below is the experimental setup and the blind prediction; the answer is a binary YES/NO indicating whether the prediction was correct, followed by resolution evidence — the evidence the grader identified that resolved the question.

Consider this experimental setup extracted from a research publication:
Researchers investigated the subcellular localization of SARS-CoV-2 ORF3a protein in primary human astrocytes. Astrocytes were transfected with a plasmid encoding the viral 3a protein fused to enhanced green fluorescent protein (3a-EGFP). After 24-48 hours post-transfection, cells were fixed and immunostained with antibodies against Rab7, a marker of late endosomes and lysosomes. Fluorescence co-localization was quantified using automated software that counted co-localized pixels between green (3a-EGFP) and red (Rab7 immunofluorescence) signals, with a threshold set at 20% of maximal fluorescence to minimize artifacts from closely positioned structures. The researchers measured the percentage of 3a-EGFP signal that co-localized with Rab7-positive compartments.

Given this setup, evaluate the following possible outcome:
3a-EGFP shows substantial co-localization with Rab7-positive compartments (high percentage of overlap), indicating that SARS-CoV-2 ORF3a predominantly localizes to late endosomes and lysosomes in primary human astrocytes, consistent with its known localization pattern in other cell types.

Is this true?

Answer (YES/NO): YES